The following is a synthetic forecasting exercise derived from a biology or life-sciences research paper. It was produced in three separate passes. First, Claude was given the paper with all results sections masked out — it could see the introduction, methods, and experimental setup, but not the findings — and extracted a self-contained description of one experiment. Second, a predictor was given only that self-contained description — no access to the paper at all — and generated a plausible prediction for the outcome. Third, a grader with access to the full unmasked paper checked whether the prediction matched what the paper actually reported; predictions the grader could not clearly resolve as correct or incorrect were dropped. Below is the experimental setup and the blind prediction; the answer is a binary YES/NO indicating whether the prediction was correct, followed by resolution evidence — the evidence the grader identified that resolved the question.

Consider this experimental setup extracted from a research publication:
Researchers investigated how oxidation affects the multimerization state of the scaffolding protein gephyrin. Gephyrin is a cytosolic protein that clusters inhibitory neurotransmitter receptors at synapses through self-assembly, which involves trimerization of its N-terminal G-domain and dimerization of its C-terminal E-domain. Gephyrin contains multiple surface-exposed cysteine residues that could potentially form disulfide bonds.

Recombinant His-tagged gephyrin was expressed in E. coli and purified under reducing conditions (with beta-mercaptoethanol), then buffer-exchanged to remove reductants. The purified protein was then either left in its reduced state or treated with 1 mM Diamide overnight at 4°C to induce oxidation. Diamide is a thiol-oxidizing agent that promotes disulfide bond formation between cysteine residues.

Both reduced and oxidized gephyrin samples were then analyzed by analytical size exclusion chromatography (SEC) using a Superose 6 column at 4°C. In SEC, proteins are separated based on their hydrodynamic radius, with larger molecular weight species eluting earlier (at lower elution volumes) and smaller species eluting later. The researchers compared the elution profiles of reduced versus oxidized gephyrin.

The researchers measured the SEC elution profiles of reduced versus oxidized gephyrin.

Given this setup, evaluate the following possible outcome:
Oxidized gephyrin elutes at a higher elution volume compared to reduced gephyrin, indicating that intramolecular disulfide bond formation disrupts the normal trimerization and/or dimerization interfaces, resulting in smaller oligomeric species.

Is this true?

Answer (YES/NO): NO